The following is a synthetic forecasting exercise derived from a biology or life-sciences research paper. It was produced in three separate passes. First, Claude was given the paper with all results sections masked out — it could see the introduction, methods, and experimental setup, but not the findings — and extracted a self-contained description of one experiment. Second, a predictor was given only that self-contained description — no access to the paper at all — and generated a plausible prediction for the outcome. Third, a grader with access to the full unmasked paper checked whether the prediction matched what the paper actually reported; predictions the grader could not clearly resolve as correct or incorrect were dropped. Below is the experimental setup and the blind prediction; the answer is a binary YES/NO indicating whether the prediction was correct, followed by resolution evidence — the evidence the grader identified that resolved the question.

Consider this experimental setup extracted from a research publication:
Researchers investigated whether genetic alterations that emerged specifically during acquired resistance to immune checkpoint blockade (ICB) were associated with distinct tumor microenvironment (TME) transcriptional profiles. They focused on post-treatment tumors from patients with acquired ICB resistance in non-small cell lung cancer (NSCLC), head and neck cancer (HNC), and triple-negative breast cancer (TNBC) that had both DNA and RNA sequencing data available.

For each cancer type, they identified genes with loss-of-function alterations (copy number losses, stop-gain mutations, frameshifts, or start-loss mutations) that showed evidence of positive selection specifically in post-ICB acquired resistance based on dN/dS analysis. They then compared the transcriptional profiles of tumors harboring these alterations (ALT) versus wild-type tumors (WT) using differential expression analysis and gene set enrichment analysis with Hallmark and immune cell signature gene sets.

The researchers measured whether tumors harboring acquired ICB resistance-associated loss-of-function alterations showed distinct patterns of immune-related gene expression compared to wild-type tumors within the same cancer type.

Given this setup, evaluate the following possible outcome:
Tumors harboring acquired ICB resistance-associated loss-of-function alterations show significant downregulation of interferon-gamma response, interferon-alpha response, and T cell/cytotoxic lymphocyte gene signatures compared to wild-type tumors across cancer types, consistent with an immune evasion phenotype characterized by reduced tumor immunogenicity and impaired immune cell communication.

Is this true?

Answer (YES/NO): NO